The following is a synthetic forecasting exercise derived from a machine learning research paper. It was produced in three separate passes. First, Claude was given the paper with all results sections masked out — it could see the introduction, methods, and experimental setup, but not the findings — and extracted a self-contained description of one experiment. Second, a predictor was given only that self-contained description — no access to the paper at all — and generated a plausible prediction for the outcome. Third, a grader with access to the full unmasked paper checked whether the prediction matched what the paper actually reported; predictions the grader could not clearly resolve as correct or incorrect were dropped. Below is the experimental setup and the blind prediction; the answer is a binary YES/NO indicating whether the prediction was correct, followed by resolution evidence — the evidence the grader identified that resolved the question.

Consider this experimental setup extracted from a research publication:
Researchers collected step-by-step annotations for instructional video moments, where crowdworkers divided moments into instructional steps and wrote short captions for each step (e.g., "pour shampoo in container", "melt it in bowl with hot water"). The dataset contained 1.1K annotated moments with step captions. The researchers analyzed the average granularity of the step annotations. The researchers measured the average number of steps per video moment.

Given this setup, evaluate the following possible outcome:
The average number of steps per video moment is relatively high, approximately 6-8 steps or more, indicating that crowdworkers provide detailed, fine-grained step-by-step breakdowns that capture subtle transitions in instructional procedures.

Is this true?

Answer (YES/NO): YES